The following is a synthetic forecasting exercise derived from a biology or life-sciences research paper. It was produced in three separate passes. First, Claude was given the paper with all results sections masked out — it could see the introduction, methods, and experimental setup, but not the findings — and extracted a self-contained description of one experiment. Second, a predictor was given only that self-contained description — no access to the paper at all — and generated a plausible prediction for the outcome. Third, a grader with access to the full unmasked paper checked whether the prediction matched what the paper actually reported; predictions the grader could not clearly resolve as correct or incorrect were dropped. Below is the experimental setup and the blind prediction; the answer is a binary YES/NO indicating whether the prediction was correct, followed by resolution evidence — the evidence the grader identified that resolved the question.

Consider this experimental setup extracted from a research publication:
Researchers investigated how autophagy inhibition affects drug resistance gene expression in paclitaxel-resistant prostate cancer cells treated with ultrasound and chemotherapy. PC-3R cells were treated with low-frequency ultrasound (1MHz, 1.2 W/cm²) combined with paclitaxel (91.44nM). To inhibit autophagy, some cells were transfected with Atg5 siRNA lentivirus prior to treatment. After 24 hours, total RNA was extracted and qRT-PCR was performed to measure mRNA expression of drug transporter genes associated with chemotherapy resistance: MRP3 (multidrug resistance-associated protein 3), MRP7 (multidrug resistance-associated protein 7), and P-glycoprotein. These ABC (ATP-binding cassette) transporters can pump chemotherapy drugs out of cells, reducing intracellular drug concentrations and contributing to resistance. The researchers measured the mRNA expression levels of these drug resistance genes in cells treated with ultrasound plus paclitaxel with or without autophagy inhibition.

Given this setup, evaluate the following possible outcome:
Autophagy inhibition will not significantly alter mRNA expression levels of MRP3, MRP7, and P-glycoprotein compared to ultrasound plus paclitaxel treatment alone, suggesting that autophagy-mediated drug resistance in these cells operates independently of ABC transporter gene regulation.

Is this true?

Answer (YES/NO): NO